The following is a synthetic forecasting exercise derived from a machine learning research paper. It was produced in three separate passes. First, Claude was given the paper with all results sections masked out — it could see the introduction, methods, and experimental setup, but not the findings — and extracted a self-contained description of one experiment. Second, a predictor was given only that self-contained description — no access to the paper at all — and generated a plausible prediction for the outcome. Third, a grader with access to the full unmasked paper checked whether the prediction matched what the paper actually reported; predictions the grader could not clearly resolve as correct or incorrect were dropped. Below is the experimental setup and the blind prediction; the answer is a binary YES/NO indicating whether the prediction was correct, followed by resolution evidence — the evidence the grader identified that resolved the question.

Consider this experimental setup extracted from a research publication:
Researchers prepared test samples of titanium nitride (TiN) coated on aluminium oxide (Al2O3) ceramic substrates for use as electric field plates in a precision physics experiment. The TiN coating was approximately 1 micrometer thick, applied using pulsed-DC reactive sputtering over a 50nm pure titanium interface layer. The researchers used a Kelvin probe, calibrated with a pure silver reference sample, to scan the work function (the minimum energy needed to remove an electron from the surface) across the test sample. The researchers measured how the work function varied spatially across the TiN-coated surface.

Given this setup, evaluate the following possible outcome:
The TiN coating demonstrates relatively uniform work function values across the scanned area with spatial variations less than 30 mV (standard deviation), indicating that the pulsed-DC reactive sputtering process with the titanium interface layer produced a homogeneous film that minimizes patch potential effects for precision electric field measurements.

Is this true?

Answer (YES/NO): NO